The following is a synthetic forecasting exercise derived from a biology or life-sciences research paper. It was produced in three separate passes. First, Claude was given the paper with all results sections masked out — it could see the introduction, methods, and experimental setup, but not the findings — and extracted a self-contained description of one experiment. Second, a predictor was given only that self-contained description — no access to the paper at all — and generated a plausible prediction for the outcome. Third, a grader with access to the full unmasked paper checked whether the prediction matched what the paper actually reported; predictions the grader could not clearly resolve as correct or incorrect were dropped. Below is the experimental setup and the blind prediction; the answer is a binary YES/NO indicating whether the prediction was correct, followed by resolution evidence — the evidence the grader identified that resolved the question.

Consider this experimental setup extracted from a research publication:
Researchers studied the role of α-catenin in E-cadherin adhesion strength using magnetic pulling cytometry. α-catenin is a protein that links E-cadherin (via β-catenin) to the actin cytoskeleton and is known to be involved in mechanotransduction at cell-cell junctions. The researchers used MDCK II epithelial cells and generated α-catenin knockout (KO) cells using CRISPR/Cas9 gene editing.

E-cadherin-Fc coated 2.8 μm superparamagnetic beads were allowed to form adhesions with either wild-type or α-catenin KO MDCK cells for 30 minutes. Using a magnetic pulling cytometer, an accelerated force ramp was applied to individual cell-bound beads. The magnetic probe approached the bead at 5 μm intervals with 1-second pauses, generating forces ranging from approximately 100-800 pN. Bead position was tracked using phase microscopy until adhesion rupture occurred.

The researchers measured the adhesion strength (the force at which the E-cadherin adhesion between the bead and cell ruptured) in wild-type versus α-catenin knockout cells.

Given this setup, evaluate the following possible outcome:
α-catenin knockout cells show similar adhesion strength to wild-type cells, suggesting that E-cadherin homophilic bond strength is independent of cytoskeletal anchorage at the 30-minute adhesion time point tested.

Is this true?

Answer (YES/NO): NO